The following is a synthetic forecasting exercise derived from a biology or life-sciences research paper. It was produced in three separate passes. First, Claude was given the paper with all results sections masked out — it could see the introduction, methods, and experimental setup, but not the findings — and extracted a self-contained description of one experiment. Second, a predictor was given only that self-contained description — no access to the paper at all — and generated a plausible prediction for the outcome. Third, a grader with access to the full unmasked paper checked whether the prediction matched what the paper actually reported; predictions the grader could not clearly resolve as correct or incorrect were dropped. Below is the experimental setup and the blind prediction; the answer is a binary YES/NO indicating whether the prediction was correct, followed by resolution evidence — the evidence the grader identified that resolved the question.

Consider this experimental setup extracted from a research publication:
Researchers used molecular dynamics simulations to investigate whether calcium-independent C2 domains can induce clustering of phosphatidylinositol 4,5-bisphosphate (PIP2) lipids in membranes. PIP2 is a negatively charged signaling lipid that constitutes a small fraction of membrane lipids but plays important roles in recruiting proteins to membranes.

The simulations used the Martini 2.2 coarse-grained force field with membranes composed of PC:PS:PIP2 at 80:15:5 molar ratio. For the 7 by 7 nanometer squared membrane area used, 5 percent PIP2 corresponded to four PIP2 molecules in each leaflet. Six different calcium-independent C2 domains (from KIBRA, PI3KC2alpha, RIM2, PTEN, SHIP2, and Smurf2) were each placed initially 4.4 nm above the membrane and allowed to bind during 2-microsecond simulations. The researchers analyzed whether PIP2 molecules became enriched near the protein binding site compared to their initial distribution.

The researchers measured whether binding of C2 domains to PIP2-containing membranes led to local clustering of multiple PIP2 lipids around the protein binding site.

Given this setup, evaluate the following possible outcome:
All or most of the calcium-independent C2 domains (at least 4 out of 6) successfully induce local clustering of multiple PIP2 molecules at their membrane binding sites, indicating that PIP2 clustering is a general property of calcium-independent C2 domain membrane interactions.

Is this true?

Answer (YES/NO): YES